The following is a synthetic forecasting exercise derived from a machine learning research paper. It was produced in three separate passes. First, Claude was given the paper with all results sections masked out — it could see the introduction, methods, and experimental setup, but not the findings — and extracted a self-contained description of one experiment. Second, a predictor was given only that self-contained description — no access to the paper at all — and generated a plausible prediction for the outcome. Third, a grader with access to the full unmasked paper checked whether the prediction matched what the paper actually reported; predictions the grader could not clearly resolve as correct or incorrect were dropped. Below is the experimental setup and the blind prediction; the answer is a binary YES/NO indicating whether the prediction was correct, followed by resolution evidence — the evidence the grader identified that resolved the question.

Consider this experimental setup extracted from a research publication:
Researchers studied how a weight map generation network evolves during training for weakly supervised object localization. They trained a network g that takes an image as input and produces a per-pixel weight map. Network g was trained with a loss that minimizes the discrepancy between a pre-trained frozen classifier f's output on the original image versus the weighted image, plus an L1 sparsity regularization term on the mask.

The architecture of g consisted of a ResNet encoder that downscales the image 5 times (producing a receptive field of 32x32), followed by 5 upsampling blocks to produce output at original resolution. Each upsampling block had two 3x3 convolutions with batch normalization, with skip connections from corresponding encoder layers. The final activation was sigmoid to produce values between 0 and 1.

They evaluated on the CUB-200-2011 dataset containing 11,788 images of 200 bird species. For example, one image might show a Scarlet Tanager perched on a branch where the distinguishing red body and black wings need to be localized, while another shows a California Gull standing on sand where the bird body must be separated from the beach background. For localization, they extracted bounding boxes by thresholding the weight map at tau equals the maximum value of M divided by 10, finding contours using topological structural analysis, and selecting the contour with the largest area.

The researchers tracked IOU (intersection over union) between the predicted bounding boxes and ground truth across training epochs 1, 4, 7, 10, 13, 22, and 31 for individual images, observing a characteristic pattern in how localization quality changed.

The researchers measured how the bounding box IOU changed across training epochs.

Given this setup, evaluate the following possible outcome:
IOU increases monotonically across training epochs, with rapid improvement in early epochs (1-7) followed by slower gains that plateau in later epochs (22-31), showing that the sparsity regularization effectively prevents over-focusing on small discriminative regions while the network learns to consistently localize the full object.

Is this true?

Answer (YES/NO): NO